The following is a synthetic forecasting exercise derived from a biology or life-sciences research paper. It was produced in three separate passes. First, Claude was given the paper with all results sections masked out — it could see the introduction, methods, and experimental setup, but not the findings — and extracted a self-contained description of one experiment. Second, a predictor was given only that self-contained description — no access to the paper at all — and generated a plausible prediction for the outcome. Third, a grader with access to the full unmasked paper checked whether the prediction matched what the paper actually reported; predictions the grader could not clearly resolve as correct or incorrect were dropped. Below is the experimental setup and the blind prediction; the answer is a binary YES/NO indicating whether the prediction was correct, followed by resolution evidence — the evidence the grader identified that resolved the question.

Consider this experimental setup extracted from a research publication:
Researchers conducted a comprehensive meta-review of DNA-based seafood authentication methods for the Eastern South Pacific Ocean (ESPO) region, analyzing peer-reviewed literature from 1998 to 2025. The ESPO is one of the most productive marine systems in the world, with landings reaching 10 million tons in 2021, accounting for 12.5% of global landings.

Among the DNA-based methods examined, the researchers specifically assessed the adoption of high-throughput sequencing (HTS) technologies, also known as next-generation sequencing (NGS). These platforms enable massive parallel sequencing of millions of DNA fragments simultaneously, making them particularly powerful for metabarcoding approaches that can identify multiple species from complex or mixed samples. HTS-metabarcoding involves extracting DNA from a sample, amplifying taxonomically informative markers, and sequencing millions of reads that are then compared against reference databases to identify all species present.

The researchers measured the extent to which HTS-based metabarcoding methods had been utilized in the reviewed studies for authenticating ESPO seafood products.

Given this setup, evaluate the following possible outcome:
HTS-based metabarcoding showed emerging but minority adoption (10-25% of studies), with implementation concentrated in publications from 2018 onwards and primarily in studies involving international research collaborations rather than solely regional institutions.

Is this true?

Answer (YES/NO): NO